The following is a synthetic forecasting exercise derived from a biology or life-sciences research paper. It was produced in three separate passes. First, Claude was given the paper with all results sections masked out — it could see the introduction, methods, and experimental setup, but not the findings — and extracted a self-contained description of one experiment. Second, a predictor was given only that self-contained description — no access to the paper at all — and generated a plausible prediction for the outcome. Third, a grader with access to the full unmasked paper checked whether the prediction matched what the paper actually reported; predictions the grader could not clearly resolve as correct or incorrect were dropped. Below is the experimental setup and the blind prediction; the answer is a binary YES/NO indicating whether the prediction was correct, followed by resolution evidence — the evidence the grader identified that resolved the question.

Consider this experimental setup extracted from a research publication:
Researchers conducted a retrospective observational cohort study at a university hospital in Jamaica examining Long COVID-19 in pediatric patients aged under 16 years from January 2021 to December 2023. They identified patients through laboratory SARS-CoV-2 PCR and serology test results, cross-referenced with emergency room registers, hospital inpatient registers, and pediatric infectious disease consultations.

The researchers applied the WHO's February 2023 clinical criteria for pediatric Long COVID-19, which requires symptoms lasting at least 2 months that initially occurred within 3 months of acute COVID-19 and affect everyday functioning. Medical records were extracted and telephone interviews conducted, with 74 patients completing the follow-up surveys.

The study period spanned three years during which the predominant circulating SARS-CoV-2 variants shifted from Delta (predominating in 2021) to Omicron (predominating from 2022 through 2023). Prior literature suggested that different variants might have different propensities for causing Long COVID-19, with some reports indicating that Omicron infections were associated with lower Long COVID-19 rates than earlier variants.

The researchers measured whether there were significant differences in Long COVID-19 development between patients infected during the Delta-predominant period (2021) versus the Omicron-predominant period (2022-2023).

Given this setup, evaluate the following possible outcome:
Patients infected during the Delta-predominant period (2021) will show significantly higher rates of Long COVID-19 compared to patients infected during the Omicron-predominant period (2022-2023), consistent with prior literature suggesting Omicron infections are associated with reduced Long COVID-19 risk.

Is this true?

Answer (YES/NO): NO